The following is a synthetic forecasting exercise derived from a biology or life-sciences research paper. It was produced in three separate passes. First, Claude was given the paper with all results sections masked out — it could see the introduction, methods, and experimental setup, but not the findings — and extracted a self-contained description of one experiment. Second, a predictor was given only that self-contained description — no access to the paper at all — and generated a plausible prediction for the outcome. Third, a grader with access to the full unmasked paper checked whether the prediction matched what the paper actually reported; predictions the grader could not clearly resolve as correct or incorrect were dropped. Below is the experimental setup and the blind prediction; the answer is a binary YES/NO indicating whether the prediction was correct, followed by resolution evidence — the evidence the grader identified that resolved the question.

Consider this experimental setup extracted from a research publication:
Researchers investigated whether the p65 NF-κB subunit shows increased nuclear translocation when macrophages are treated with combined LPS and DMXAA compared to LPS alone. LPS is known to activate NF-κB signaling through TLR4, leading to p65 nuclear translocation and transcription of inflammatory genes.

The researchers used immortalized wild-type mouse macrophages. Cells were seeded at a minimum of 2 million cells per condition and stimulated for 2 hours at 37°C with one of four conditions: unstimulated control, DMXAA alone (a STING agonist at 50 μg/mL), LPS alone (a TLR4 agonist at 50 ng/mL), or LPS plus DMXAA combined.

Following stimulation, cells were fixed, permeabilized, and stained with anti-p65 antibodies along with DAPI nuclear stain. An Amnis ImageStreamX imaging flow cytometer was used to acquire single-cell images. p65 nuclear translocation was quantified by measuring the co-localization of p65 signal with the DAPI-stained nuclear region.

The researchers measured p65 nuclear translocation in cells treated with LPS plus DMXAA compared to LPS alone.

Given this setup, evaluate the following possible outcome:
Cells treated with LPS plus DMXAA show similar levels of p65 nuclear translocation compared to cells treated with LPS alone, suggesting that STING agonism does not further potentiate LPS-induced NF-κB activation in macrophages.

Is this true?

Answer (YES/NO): YES